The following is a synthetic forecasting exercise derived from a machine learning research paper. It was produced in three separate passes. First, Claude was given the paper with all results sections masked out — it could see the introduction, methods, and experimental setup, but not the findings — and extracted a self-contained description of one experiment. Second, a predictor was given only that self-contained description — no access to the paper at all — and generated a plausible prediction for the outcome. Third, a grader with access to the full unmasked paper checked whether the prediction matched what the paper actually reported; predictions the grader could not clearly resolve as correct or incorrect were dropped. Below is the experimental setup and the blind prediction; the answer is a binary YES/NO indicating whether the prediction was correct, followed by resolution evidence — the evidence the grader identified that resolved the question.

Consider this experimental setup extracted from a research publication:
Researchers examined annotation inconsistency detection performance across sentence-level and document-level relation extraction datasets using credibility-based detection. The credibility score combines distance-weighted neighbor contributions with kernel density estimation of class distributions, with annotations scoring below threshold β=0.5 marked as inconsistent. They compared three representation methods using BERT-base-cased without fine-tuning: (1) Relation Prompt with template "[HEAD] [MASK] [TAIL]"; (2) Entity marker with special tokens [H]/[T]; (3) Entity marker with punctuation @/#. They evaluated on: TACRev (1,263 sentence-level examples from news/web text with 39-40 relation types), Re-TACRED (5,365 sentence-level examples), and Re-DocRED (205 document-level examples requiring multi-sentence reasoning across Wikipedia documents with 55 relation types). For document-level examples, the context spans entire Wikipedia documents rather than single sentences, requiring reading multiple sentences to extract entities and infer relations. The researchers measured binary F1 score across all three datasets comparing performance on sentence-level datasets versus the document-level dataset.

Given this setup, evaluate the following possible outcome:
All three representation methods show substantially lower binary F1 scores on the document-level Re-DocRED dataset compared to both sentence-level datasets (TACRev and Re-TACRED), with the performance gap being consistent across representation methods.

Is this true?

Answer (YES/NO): NO